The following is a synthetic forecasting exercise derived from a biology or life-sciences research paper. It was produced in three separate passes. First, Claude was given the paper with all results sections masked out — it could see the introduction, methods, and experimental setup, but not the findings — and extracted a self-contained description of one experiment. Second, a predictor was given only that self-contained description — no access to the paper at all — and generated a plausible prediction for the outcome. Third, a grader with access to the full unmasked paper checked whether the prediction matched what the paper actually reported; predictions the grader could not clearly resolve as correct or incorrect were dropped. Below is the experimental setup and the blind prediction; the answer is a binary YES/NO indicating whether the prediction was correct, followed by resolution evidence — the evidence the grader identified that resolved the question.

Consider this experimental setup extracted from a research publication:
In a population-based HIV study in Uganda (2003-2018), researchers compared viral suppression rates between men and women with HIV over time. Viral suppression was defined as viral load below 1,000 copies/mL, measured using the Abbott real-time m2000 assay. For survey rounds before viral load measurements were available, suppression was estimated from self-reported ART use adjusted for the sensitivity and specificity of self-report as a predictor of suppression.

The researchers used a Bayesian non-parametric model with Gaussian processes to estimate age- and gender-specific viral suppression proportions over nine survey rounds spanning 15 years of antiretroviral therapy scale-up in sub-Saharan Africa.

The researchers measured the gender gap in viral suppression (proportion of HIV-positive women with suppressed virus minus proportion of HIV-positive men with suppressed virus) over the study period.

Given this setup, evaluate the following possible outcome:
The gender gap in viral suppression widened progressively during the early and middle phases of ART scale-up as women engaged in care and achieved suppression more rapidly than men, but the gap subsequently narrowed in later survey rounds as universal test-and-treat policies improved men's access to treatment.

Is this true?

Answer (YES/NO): NO